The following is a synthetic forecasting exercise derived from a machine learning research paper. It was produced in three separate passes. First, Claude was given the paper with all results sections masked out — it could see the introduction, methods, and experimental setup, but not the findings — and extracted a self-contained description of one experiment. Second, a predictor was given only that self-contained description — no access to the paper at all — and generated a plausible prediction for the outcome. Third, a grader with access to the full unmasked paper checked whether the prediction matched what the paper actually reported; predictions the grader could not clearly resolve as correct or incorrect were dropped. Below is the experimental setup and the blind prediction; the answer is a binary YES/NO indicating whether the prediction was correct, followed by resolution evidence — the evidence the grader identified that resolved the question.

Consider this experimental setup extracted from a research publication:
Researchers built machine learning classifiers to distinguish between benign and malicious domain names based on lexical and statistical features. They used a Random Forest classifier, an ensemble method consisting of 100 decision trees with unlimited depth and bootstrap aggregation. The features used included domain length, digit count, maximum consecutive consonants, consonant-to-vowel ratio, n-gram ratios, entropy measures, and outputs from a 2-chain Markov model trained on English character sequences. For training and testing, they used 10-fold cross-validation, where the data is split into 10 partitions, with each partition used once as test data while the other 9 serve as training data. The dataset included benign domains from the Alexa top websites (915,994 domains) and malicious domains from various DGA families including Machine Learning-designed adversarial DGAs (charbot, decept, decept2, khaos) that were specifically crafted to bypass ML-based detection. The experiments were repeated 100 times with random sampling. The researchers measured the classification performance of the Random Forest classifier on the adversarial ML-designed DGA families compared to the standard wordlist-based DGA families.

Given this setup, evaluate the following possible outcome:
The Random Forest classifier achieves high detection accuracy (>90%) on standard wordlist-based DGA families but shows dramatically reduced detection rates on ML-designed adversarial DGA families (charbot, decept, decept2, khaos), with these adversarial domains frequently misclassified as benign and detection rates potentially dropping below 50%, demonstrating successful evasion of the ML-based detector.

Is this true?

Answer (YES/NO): NO